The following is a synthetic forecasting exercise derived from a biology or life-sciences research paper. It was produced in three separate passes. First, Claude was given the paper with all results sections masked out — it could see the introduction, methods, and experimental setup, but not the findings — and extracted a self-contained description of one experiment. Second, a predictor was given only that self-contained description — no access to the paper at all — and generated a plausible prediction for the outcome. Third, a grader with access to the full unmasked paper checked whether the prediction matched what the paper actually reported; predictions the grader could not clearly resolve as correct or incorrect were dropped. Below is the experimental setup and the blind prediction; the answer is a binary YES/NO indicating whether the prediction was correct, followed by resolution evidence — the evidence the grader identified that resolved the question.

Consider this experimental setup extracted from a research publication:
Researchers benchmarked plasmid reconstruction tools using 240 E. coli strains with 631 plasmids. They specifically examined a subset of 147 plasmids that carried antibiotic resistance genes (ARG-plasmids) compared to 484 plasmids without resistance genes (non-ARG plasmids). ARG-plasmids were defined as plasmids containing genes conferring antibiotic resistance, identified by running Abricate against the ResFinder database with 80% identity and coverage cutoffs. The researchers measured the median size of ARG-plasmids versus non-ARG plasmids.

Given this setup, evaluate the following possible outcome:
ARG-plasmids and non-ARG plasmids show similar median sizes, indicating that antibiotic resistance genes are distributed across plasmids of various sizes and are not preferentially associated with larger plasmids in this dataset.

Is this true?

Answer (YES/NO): NO